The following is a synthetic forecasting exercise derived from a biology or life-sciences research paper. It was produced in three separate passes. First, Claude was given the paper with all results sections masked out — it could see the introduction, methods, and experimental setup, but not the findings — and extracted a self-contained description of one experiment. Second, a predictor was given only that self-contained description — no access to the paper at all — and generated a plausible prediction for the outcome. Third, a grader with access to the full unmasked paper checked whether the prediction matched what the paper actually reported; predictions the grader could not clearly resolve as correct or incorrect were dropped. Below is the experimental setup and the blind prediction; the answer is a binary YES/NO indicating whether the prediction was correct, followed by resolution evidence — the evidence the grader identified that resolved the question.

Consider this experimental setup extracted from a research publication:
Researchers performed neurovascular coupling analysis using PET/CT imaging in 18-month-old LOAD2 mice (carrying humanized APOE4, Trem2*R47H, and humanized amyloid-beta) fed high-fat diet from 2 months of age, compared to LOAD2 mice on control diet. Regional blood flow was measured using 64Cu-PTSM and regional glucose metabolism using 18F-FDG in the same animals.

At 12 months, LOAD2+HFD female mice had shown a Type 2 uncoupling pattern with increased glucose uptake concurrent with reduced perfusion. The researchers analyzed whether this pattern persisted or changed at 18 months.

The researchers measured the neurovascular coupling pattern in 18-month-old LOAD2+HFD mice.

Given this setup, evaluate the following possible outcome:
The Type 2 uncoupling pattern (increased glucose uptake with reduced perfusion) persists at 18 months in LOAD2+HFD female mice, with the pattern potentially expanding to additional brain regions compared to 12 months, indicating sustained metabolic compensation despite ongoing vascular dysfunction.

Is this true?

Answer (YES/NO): NO